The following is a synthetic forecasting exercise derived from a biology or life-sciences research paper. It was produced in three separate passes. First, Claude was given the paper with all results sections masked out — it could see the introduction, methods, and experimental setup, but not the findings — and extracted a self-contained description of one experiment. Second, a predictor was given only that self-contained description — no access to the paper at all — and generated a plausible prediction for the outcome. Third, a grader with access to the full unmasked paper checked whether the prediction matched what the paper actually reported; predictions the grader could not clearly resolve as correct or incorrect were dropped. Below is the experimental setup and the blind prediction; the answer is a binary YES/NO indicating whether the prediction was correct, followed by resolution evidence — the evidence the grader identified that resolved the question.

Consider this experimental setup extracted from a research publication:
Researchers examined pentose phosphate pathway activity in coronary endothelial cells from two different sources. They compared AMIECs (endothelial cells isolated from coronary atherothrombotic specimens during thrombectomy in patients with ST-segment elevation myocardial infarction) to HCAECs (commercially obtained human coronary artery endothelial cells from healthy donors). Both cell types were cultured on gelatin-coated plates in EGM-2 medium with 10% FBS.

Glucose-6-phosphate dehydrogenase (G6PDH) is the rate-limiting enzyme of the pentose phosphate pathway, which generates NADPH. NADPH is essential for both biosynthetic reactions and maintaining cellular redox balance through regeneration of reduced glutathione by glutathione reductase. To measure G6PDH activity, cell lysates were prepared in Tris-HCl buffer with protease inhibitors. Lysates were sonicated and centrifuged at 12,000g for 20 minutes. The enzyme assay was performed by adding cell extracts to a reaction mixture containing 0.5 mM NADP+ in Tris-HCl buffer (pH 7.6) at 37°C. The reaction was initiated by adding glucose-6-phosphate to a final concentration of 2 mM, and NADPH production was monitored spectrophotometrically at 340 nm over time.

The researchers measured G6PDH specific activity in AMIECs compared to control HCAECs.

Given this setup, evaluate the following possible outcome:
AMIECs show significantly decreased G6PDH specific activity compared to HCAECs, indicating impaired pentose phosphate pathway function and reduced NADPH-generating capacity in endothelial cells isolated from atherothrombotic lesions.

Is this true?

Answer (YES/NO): NO